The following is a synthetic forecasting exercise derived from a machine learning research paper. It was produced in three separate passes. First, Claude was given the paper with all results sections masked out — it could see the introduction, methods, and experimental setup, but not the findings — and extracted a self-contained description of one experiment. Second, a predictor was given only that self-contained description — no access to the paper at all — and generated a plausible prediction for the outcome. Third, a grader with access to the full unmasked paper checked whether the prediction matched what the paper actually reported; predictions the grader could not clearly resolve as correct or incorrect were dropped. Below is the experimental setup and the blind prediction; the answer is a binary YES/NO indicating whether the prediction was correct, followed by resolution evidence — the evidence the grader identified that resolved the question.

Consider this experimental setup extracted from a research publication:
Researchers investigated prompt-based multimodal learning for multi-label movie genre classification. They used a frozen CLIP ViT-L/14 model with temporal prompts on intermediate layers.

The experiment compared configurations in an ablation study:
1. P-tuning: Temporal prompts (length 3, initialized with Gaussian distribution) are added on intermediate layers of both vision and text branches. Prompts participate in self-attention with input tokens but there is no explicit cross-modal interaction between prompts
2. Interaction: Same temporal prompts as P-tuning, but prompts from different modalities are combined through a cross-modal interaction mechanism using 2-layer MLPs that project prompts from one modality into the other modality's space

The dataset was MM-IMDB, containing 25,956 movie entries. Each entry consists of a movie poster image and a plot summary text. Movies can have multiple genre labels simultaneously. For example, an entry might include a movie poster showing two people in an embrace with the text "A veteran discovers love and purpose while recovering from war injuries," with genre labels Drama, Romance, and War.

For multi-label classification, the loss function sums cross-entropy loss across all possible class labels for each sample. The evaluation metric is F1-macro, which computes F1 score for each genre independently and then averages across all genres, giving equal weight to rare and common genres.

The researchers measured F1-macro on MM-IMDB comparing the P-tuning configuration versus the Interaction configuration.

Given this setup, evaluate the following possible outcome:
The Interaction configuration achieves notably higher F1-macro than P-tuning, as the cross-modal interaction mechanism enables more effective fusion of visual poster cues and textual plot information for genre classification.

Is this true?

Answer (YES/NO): YES